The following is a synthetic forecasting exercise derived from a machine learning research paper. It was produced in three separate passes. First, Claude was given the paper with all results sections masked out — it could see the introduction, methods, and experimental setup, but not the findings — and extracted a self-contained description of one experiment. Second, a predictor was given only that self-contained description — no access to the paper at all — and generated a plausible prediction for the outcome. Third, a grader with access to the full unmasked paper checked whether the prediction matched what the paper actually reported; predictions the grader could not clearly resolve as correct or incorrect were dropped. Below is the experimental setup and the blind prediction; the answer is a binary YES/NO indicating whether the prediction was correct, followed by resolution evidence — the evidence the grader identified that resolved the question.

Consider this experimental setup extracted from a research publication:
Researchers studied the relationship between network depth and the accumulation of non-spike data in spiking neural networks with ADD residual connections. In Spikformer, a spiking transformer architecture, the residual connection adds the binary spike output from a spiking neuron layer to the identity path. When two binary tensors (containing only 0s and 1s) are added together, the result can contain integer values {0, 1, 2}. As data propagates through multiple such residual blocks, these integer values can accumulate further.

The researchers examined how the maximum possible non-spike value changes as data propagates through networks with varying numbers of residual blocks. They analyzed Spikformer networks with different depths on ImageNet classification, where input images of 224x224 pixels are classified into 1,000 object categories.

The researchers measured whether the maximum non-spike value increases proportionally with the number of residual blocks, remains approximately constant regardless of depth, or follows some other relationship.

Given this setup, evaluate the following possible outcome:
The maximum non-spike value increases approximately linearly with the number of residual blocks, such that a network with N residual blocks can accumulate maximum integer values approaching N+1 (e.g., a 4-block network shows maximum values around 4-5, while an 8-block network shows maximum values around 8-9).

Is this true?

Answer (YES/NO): NO